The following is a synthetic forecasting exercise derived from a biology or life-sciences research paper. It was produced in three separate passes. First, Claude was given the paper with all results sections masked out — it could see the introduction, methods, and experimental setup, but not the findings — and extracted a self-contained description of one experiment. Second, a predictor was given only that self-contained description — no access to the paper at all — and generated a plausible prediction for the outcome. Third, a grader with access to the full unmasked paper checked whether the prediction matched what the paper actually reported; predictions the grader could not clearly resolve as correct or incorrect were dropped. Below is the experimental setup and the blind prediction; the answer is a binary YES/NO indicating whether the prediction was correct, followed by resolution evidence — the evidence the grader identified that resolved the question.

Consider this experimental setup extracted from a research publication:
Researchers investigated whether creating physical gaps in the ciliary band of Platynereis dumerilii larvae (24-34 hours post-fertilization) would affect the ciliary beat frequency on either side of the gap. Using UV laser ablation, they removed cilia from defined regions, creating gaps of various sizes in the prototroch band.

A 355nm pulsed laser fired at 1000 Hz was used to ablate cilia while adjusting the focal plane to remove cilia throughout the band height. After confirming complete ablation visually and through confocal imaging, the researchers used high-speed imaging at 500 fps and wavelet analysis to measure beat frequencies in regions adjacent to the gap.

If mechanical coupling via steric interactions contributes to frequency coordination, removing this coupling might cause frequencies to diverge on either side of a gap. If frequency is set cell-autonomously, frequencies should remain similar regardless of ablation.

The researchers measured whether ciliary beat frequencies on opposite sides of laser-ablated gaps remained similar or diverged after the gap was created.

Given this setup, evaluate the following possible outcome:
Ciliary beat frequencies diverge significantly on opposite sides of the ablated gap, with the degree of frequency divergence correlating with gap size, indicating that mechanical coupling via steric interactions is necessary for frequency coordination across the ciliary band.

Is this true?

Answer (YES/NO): YES